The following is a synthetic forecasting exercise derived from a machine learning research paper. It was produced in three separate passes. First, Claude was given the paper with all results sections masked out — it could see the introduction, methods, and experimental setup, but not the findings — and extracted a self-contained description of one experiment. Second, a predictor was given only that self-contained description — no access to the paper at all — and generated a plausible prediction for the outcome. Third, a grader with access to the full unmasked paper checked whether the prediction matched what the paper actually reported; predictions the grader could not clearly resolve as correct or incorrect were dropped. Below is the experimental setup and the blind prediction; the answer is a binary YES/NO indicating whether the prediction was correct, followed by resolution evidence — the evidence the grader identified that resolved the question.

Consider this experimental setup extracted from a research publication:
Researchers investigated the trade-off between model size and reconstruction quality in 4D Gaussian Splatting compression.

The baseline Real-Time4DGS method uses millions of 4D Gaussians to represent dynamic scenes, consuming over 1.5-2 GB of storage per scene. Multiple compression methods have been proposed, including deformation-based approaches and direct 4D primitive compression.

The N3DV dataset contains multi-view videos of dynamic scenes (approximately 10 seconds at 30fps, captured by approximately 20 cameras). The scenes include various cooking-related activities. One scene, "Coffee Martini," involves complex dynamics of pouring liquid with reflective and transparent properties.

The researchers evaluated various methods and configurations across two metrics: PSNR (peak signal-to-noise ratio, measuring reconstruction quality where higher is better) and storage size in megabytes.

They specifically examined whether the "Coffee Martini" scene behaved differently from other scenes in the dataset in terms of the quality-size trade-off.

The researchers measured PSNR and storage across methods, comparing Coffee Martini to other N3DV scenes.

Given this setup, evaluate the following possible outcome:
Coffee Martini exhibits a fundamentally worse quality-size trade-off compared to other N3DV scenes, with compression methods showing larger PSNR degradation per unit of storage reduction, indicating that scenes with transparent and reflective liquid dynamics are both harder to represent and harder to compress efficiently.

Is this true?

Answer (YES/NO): NO